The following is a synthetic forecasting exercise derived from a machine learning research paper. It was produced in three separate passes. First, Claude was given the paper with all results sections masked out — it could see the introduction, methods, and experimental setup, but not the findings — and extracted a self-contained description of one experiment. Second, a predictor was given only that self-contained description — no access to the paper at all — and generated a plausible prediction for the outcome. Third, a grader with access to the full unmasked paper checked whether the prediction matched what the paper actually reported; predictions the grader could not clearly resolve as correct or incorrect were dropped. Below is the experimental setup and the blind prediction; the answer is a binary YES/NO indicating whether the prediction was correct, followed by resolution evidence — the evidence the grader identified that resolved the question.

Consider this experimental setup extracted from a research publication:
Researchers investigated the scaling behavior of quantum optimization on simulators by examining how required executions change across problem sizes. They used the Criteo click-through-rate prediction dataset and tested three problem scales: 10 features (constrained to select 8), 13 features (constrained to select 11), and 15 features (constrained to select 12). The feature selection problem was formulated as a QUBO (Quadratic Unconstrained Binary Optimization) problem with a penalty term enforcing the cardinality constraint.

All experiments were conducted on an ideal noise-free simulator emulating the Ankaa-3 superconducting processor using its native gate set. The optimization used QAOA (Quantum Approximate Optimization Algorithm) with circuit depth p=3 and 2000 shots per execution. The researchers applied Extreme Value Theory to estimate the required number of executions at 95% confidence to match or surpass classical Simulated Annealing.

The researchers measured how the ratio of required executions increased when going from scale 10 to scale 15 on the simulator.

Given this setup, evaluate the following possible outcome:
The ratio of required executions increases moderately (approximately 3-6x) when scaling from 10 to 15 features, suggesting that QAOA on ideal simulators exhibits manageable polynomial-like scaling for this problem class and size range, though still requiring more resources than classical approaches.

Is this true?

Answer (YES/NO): YES